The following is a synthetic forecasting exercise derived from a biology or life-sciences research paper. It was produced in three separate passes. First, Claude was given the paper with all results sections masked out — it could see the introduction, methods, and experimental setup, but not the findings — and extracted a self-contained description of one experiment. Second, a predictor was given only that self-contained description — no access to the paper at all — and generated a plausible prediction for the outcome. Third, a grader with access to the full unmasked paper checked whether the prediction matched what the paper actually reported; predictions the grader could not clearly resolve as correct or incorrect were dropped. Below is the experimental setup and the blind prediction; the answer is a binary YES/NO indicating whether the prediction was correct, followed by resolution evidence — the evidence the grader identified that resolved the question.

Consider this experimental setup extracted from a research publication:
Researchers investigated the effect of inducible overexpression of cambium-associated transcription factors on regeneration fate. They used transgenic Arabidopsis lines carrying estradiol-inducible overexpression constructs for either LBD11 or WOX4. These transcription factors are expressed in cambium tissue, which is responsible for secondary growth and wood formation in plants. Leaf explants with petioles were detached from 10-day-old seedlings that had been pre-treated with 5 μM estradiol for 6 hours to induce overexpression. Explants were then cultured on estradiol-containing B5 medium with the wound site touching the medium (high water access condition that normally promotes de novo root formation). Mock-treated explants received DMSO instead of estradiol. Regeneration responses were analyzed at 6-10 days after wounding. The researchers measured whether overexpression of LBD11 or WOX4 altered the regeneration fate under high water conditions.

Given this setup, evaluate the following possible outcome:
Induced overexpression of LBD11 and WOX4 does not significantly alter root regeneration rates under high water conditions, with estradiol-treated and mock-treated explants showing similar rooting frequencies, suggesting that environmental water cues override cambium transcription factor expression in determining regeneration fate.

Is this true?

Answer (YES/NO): NO